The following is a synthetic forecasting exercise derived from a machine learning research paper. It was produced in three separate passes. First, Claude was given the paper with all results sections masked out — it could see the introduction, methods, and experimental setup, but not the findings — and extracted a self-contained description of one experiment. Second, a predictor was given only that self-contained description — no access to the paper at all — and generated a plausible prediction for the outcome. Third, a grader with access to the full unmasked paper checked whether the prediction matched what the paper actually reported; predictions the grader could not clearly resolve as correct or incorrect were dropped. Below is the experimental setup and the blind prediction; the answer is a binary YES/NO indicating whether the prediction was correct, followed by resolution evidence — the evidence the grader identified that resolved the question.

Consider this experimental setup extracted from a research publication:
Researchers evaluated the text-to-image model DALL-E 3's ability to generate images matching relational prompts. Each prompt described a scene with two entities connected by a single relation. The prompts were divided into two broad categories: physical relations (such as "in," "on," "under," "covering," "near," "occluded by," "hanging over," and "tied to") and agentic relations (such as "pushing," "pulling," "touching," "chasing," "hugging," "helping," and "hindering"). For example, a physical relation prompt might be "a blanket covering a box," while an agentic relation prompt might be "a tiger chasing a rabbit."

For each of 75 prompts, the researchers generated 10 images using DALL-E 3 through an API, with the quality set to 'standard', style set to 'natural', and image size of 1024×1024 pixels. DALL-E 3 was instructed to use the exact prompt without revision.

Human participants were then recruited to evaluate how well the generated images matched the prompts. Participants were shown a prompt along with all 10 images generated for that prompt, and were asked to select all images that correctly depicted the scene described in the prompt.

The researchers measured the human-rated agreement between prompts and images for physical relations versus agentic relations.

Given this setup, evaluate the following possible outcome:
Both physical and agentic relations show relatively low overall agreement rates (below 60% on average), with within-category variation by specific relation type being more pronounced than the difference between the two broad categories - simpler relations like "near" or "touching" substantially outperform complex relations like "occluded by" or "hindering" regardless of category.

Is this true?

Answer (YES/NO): NO